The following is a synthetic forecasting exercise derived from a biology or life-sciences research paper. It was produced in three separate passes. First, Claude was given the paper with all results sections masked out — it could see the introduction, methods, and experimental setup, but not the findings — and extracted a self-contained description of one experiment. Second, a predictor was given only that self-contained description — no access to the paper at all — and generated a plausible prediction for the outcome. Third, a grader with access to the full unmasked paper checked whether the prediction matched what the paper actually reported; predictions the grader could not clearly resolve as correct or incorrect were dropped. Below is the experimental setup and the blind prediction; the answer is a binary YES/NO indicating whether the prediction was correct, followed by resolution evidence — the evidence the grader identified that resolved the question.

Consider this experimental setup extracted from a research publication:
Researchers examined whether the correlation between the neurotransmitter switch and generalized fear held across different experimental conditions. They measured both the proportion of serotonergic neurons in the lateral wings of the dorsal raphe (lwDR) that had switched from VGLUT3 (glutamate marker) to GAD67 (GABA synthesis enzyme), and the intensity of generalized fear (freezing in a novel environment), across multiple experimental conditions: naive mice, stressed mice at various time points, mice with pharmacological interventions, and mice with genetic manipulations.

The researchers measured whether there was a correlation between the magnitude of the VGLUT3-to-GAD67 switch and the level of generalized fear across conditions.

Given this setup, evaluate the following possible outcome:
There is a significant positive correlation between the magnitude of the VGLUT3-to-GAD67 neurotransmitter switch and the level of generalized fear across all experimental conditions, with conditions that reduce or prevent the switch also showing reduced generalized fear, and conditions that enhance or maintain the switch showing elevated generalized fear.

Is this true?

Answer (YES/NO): YES